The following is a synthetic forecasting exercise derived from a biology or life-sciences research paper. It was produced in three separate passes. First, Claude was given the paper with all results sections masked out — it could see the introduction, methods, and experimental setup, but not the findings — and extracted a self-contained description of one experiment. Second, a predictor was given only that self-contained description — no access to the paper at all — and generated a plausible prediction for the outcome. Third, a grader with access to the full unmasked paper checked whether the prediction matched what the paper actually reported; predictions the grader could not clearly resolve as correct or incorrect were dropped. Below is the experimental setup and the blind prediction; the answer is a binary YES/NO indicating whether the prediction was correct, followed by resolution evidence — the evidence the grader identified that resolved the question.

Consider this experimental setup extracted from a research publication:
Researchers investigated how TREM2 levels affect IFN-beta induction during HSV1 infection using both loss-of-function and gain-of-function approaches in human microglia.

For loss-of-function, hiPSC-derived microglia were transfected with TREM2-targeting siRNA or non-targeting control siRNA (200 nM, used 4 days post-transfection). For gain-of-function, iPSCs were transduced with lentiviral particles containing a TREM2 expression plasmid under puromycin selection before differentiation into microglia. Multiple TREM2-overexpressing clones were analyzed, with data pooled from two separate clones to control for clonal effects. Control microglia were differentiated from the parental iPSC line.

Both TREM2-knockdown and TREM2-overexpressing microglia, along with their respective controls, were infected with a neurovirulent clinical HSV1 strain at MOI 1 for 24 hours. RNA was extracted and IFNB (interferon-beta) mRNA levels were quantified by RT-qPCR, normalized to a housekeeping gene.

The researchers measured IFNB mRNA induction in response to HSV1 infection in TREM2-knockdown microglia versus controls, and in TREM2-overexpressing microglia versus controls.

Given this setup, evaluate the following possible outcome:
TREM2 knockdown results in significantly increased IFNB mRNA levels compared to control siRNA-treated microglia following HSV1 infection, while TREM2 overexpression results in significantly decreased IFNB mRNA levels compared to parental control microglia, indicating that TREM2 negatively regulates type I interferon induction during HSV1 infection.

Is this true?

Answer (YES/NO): NO